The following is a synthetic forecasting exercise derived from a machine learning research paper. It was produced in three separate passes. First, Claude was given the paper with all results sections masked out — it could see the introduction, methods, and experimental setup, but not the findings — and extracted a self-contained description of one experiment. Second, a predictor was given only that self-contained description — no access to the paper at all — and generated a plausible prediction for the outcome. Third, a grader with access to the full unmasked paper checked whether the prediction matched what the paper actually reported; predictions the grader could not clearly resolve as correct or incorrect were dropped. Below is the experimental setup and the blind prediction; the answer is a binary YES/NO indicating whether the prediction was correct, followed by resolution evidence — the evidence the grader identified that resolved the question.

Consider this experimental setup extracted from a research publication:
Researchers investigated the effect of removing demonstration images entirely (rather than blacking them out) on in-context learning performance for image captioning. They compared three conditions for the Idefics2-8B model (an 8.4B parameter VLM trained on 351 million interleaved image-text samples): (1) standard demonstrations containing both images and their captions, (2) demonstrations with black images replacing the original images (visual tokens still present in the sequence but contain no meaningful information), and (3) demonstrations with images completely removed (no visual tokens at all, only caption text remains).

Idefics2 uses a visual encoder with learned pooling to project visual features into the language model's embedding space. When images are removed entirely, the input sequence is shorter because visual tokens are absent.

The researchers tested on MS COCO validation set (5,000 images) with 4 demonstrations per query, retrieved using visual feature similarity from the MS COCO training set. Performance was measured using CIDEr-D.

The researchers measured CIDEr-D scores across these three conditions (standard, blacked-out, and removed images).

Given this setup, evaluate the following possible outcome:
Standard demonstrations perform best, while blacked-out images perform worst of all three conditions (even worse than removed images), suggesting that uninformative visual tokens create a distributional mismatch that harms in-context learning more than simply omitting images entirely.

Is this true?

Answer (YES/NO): NO